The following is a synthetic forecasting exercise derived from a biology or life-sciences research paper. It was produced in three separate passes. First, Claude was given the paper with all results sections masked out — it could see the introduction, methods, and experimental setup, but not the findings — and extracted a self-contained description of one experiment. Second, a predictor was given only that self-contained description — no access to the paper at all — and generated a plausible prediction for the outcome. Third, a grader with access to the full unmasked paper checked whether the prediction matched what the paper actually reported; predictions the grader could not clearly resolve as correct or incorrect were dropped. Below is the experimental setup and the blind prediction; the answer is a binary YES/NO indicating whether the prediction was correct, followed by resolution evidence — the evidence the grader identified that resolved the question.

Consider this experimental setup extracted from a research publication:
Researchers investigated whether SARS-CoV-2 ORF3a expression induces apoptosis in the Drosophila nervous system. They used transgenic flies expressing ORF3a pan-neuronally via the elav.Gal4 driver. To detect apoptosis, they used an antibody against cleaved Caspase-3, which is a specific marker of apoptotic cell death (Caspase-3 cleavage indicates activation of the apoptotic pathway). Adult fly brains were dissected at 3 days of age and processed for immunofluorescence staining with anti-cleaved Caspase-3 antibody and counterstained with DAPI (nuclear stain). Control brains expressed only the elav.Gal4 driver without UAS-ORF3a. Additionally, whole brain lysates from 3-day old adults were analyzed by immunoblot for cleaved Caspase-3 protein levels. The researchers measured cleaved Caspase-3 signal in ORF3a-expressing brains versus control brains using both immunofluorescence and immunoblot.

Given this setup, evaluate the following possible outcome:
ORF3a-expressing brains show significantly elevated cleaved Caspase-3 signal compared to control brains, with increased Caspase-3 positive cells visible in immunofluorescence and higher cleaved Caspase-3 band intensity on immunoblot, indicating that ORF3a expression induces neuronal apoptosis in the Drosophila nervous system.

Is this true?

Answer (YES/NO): YES